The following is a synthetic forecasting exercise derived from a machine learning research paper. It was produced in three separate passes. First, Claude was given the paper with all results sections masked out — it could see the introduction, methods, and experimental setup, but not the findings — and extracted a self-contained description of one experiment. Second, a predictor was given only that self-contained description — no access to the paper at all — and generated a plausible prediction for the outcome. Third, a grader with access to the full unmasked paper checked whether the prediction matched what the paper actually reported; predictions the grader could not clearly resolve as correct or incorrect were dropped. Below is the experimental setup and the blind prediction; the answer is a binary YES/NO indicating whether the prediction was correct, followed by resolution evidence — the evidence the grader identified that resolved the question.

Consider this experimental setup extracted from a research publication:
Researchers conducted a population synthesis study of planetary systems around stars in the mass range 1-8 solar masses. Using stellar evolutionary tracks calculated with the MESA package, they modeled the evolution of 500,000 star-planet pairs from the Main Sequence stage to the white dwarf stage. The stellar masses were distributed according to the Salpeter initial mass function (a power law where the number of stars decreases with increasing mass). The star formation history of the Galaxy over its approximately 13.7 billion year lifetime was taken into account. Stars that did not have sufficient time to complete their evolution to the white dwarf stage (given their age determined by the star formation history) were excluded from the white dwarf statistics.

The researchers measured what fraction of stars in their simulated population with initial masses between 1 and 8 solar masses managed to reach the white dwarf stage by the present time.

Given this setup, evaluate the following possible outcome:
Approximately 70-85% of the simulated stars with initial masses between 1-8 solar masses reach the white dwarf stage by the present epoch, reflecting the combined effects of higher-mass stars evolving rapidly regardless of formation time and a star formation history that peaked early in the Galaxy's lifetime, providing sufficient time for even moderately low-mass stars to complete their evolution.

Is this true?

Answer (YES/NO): YES